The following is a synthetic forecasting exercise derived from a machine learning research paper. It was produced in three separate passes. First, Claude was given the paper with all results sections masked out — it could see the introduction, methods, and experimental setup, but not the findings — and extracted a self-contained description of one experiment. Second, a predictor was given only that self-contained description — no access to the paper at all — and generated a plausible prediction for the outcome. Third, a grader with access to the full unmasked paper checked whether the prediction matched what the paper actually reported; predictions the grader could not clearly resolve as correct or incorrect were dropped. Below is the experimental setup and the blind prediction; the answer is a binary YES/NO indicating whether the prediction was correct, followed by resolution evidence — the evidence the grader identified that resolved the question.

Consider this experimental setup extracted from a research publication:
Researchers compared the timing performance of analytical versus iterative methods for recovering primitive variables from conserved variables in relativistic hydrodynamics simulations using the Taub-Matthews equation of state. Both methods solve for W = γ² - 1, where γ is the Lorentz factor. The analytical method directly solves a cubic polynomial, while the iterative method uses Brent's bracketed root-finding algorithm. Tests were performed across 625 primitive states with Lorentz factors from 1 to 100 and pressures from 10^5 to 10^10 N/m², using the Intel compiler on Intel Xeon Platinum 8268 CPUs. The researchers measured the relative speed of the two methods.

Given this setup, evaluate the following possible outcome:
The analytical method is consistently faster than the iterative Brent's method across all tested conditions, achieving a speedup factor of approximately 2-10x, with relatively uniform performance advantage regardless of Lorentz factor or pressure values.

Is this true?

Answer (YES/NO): NO